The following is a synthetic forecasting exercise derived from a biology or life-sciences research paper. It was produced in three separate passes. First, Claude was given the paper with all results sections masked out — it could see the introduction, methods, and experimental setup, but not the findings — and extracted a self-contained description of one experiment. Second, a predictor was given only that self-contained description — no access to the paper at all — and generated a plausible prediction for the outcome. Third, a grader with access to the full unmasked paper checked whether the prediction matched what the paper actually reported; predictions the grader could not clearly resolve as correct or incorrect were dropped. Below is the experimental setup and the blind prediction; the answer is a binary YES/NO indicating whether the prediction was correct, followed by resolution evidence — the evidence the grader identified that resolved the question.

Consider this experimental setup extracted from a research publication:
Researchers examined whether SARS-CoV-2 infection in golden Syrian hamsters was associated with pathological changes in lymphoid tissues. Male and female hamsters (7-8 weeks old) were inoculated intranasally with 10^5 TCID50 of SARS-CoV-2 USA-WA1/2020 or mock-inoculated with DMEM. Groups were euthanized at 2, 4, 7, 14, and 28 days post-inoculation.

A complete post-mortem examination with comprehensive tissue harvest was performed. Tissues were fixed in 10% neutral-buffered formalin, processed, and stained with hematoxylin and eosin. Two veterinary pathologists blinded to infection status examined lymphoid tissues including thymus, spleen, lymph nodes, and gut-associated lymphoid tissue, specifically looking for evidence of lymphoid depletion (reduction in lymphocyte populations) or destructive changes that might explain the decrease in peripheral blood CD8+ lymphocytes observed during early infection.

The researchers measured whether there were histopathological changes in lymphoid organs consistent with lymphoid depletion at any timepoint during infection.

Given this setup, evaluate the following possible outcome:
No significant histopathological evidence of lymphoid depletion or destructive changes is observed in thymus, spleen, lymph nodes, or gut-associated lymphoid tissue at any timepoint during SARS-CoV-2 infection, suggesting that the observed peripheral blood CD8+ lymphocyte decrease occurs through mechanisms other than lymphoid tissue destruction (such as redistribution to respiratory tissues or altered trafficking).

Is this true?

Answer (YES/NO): YES